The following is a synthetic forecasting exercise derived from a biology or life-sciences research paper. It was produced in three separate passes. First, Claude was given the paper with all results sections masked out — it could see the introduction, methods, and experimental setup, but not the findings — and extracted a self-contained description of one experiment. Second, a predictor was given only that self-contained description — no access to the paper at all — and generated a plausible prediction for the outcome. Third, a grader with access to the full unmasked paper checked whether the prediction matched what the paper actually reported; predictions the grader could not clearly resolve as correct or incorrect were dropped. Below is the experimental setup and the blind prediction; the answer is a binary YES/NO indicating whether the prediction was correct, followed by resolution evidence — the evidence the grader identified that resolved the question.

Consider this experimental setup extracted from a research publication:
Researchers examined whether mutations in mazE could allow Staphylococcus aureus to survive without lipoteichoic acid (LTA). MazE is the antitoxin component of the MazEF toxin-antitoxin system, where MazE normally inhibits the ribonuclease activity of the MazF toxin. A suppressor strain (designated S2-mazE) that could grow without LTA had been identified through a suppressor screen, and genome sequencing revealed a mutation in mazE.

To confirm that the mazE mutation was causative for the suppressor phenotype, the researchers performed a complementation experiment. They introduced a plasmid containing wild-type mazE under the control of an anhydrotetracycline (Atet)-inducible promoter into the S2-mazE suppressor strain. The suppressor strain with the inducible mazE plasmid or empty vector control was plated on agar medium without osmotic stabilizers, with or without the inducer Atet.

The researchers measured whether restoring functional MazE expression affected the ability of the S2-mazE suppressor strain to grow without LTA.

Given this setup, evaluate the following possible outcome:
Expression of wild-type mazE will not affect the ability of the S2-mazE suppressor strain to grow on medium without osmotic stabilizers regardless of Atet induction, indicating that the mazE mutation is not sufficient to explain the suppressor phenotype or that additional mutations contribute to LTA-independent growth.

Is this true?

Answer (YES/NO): NO